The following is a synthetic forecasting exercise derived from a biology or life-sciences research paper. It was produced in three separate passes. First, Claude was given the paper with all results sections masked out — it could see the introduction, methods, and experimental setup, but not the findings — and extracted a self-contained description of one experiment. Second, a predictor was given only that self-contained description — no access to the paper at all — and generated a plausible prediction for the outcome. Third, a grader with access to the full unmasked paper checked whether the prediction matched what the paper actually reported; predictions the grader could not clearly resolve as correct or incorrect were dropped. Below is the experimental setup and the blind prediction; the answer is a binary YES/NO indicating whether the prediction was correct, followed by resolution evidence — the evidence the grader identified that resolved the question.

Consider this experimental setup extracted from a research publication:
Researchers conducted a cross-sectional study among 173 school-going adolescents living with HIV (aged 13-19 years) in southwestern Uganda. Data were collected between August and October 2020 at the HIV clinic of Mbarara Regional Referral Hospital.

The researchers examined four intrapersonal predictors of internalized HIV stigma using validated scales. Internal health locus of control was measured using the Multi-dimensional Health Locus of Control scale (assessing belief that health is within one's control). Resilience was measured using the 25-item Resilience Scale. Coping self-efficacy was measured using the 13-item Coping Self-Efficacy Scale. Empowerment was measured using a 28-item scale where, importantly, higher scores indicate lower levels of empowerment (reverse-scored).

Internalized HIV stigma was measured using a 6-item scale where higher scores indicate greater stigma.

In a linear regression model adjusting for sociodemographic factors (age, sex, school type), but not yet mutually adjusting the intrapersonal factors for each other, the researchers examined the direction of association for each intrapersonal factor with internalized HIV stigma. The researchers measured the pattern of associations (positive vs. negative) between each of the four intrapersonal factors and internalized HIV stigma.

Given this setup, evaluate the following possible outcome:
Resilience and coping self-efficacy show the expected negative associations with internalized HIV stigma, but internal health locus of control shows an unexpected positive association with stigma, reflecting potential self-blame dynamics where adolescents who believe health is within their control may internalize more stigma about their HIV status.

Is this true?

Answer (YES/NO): NO